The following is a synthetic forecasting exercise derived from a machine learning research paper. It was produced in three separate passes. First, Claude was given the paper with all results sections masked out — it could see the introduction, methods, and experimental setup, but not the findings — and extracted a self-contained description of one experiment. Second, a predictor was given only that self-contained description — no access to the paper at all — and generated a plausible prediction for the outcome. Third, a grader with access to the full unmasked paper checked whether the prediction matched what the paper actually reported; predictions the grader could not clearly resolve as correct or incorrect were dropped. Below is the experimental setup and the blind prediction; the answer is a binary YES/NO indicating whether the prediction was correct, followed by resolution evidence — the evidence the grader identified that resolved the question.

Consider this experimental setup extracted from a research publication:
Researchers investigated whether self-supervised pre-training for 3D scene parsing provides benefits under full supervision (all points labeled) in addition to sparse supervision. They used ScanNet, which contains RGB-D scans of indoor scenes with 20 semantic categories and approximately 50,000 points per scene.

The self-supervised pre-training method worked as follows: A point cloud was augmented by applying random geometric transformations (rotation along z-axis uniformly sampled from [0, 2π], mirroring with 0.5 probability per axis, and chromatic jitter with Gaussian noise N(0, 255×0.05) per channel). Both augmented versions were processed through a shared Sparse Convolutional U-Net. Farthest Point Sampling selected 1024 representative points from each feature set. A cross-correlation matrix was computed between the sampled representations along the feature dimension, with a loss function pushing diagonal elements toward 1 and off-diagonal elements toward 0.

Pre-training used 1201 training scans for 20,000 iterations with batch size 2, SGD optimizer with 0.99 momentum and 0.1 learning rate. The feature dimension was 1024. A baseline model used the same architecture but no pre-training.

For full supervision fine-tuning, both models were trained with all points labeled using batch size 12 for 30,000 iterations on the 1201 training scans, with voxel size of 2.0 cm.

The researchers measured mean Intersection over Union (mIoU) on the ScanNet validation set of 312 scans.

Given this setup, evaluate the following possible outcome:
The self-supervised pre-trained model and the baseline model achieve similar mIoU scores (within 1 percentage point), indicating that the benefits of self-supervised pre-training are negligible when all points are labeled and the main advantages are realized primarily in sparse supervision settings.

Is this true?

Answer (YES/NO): NO